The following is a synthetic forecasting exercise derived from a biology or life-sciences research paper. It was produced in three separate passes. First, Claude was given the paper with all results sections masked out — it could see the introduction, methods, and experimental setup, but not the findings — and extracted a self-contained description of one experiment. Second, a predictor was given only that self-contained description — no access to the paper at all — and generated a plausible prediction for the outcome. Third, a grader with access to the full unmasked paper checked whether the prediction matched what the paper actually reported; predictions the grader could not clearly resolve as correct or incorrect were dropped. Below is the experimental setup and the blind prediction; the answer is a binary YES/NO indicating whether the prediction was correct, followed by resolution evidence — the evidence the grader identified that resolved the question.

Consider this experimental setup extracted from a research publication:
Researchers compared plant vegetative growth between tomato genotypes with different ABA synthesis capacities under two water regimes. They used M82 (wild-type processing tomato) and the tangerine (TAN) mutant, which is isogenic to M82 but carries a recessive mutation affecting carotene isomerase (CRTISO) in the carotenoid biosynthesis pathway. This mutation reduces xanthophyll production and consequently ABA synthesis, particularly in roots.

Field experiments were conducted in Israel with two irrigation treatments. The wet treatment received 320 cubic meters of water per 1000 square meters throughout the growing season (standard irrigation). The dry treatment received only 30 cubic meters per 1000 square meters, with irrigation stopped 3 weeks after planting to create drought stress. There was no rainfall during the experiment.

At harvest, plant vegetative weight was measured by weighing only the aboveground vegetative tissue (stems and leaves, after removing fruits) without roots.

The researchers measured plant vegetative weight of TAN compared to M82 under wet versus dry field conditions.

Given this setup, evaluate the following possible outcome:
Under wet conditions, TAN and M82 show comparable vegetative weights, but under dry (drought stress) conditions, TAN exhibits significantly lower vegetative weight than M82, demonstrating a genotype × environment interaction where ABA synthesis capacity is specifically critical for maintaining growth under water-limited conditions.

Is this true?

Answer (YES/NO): NO